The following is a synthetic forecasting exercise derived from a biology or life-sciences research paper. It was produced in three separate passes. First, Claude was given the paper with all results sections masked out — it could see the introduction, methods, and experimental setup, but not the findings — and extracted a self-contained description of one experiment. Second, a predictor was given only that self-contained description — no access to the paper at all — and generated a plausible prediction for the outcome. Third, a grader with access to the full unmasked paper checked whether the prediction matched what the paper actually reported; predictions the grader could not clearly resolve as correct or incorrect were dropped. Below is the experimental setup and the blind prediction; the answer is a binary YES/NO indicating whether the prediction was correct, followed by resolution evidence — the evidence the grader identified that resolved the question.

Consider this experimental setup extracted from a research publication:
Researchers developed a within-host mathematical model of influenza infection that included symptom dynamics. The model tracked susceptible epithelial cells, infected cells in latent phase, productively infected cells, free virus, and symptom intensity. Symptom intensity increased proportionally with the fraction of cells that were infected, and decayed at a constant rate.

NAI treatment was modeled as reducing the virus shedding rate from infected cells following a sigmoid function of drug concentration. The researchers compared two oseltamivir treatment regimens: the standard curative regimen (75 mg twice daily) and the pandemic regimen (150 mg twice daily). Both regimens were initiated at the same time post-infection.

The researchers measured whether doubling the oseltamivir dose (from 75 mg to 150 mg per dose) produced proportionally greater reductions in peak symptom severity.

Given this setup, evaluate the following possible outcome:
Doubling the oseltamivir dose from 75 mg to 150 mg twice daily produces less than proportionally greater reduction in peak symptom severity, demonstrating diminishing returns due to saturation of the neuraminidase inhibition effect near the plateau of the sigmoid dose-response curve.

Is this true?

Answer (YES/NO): YES